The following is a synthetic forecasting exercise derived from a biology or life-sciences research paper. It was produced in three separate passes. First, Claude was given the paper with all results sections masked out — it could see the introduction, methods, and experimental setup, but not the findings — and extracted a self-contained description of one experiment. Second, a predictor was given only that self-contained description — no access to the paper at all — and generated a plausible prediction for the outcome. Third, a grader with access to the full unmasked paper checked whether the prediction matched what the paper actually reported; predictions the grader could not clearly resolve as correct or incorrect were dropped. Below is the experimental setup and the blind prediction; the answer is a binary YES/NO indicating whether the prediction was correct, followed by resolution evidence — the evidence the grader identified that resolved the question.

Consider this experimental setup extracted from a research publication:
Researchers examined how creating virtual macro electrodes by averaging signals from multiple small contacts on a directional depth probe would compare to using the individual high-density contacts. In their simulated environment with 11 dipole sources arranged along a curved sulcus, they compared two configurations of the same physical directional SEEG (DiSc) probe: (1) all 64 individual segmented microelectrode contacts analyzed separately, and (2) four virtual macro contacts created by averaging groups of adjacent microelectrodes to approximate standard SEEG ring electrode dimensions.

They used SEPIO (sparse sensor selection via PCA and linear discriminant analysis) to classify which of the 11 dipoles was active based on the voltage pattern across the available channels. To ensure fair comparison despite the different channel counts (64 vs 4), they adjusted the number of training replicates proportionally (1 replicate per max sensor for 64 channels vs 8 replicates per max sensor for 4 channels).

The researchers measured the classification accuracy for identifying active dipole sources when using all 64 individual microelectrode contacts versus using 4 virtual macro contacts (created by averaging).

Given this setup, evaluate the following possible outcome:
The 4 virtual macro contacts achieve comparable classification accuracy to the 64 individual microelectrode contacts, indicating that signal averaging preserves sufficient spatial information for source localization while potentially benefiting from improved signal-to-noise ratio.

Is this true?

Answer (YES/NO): NO